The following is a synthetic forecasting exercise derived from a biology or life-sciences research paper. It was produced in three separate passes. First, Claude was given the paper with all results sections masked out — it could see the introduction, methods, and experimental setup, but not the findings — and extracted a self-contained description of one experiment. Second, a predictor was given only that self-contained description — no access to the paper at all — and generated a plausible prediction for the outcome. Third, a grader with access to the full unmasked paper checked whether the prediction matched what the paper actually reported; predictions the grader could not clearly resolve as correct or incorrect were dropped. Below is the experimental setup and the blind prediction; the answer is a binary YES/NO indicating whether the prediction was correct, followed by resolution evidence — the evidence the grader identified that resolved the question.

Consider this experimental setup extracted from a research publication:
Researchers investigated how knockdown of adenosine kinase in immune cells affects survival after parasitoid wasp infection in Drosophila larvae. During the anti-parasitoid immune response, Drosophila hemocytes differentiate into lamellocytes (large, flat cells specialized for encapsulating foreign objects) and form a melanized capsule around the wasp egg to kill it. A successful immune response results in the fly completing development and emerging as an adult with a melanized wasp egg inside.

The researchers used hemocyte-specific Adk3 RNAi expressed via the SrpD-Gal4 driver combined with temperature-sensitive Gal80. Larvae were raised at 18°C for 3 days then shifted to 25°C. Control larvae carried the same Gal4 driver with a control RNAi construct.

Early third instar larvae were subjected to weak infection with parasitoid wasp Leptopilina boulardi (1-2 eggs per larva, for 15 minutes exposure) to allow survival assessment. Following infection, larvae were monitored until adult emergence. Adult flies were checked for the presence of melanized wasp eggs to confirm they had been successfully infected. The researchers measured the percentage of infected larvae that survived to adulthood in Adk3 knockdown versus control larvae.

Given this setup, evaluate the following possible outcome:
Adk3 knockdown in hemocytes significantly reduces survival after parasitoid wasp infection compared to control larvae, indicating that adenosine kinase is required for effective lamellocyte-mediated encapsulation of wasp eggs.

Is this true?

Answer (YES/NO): YES